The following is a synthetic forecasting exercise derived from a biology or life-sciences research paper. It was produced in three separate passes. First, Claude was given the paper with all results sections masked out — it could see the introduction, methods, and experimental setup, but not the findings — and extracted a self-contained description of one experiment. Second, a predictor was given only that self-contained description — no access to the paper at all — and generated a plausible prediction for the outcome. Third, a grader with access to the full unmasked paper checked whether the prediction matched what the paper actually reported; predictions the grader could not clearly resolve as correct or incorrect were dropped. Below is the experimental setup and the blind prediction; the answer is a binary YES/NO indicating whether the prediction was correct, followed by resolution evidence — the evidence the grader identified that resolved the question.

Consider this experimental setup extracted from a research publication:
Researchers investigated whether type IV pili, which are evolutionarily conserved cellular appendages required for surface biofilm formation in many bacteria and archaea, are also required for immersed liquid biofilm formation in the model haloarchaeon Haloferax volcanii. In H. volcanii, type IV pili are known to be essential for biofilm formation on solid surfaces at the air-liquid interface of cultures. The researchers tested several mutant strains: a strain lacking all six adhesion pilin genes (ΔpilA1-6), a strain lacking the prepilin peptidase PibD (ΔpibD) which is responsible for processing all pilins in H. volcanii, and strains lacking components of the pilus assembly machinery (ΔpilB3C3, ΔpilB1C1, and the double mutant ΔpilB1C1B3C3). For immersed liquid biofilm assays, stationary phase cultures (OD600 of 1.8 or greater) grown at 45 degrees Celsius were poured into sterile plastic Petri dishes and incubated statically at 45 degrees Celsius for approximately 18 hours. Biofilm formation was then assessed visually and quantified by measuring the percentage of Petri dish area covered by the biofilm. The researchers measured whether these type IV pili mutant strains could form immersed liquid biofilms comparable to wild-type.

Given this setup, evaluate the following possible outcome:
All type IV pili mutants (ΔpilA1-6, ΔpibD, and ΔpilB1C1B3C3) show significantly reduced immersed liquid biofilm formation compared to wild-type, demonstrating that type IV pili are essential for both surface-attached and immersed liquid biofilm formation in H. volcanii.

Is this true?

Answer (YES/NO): NO